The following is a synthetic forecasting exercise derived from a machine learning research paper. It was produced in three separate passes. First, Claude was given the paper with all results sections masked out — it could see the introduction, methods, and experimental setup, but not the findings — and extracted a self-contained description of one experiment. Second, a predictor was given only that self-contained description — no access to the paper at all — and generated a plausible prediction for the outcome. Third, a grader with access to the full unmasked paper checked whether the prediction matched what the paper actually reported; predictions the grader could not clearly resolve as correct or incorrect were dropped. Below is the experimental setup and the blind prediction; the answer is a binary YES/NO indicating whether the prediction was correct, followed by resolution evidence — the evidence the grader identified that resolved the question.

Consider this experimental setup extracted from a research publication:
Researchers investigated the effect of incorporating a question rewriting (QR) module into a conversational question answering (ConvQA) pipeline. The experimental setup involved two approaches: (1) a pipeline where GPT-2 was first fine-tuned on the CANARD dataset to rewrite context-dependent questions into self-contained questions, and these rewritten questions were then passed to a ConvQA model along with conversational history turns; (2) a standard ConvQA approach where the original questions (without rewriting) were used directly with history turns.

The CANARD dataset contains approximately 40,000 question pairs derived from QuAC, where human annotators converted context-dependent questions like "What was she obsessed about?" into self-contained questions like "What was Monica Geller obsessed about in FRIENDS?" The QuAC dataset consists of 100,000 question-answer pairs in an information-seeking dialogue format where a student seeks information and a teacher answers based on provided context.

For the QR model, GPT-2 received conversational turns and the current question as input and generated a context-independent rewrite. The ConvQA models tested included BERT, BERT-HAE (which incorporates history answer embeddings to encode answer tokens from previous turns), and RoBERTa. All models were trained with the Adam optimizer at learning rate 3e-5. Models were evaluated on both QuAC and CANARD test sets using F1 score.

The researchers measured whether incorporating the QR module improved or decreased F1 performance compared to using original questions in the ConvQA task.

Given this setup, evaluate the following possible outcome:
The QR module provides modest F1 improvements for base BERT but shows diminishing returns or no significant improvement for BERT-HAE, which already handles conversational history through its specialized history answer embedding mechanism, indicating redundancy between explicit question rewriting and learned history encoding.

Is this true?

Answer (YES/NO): NO